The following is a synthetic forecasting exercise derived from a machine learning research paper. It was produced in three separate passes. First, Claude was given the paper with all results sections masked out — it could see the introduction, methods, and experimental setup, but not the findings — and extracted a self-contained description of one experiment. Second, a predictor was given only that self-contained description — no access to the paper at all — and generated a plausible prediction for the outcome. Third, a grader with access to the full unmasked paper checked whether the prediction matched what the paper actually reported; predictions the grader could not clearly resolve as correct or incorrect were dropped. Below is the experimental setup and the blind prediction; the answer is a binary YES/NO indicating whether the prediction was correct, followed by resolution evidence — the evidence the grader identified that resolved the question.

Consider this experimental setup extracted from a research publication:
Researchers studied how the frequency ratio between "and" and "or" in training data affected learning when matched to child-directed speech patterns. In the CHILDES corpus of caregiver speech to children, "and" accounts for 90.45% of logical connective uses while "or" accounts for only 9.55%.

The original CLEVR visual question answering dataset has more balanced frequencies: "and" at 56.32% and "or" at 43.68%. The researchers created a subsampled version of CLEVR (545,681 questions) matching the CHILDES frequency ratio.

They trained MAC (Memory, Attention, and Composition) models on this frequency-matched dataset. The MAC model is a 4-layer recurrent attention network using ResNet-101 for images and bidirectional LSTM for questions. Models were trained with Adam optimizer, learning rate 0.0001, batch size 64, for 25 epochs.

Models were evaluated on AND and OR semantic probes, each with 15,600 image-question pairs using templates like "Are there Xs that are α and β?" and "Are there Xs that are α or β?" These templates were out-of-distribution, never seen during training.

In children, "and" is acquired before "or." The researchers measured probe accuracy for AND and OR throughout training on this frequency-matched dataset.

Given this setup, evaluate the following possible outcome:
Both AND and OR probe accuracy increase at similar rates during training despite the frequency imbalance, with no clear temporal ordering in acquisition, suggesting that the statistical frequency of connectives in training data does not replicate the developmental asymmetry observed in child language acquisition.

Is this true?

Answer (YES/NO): NO